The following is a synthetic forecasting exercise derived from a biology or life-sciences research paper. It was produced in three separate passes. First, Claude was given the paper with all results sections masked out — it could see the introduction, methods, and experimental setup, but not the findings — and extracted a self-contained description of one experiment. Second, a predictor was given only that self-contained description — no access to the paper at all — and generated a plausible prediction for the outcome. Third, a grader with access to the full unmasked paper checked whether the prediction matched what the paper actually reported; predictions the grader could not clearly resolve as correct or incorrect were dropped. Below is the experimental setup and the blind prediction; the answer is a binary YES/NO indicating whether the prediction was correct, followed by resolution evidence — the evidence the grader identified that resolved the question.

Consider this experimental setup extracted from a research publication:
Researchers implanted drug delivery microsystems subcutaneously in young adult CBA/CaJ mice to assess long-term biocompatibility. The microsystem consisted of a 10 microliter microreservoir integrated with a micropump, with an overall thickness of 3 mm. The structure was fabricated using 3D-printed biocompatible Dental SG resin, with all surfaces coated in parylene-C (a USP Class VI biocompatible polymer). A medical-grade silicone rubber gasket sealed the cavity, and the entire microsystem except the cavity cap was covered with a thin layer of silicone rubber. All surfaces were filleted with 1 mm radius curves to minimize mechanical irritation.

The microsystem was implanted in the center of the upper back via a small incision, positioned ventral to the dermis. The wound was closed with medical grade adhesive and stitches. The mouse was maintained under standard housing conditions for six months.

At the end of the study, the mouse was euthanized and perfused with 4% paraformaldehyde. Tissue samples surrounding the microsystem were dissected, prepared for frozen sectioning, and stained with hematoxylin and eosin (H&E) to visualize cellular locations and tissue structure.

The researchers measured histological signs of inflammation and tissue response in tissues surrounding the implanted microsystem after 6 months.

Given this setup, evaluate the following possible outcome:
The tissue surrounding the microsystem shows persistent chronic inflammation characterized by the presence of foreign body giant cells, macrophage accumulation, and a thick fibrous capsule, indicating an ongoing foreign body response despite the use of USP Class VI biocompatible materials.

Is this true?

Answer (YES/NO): NO